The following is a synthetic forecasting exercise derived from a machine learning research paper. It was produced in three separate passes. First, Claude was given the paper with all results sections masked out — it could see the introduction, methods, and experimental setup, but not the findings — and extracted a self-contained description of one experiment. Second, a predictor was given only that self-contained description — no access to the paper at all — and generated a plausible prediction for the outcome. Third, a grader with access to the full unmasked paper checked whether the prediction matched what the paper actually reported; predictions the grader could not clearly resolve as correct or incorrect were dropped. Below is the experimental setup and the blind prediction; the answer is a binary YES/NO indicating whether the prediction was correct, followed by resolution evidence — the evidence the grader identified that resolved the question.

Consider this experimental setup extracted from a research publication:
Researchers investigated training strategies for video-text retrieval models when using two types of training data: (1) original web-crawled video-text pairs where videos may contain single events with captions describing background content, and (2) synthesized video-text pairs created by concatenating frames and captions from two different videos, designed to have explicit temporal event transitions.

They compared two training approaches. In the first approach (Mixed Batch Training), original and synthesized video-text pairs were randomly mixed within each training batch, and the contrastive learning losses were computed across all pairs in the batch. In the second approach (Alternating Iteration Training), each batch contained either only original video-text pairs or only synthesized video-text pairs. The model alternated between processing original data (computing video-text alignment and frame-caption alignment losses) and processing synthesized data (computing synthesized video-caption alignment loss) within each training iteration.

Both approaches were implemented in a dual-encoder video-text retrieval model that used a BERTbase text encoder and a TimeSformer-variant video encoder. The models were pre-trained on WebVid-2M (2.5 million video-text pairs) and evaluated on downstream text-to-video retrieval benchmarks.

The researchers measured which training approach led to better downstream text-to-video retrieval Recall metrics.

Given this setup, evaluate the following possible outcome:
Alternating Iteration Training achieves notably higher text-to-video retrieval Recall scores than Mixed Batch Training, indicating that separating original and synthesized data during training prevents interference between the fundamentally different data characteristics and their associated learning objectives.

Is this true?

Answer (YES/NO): YES